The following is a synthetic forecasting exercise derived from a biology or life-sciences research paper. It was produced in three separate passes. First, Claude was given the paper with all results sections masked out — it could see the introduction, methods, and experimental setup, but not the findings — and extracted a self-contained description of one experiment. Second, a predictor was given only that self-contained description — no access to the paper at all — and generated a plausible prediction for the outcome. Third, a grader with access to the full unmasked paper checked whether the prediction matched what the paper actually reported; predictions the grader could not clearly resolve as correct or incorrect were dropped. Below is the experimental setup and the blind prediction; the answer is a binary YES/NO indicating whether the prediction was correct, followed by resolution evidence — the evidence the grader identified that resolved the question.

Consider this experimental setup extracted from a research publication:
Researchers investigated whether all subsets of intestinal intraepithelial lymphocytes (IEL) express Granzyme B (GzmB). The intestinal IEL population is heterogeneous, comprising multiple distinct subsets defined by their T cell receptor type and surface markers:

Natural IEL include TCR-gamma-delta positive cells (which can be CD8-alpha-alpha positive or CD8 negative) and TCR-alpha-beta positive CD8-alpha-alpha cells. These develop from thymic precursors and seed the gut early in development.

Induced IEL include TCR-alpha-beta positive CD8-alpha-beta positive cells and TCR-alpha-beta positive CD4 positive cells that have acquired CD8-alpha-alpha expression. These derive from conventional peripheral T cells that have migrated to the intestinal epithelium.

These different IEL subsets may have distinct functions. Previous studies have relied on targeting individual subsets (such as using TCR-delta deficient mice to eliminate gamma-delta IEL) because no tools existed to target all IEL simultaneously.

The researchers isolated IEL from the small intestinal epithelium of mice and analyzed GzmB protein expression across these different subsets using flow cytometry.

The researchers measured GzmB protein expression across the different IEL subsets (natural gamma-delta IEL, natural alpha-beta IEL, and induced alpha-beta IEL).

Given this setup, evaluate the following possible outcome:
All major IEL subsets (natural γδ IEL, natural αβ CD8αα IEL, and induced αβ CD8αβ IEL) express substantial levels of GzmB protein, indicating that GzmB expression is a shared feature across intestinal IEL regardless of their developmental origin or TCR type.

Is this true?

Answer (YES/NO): YES